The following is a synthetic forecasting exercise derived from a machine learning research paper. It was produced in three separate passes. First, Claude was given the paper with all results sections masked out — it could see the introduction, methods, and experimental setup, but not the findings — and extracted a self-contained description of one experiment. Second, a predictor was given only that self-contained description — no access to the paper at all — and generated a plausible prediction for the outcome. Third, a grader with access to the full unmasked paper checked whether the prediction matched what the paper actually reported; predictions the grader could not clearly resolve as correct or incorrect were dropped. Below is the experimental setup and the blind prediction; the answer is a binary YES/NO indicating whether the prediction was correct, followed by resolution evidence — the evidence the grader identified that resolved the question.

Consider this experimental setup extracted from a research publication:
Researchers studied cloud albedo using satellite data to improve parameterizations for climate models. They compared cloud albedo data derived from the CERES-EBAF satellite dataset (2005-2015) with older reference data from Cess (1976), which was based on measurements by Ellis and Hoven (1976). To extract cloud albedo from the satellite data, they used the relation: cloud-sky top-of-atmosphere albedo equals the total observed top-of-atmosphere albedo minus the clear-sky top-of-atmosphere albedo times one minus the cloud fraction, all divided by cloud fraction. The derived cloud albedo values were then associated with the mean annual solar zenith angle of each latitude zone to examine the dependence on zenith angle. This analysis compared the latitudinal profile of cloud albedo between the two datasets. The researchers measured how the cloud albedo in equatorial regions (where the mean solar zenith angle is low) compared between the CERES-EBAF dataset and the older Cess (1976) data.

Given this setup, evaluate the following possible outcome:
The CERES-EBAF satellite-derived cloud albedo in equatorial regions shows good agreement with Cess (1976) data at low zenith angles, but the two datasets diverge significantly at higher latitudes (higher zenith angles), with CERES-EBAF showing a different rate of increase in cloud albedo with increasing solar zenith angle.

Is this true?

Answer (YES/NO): NO